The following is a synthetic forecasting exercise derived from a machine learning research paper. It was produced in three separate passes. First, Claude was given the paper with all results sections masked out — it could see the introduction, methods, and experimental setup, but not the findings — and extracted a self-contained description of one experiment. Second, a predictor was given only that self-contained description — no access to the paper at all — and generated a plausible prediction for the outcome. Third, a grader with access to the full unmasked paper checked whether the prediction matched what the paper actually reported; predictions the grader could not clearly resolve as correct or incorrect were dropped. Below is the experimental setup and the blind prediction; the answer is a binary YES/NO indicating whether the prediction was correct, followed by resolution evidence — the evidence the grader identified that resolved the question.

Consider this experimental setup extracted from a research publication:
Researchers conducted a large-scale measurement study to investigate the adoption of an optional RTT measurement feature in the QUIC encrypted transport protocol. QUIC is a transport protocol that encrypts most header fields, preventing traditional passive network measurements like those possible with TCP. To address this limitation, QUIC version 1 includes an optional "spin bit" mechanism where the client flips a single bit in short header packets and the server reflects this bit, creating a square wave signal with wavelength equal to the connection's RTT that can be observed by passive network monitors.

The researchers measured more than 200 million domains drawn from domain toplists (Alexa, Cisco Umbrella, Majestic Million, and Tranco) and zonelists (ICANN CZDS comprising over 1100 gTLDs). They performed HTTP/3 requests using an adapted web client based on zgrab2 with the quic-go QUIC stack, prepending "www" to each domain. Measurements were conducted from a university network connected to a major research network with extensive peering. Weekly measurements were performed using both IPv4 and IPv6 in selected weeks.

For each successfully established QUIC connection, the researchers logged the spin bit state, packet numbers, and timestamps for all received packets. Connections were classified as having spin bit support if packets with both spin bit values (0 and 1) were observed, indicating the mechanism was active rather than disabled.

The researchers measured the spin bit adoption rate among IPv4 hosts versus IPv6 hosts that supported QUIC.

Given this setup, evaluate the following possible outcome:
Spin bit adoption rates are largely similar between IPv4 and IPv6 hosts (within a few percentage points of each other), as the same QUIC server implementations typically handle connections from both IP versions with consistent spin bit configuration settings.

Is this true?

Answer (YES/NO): NO